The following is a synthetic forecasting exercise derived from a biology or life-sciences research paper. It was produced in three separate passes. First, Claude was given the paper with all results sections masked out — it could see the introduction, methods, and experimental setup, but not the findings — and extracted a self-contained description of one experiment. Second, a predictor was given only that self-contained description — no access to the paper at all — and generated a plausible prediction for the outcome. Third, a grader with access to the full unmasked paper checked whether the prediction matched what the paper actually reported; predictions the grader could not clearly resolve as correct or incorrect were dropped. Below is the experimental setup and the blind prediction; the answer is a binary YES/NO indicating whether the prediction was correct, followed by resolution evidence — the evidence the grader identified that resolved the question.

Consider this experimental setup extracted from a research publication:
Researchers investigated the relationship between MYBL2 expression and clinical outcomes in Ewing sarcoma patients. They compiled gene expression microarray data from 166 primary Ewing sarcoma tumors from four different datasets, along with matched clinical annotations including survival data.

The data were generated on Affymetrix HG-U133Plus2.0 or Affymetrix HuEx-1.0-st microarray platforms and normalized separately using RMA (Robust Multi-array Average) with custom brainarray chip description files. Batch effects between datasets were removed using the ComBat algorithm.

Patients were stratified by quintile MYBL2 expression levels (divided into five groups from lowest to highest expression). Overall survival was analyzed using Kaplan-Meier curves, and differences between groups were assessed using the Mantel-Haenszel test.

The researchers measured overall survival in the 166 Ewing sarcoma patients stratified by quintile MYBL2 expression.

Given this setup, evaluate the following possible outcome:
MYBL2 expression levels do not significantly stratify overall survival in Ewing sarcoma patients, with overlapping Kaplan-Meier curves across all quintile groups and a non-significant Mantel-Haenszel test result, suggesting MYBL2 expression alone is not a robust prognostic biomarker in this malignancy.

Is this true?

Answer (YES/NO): NO